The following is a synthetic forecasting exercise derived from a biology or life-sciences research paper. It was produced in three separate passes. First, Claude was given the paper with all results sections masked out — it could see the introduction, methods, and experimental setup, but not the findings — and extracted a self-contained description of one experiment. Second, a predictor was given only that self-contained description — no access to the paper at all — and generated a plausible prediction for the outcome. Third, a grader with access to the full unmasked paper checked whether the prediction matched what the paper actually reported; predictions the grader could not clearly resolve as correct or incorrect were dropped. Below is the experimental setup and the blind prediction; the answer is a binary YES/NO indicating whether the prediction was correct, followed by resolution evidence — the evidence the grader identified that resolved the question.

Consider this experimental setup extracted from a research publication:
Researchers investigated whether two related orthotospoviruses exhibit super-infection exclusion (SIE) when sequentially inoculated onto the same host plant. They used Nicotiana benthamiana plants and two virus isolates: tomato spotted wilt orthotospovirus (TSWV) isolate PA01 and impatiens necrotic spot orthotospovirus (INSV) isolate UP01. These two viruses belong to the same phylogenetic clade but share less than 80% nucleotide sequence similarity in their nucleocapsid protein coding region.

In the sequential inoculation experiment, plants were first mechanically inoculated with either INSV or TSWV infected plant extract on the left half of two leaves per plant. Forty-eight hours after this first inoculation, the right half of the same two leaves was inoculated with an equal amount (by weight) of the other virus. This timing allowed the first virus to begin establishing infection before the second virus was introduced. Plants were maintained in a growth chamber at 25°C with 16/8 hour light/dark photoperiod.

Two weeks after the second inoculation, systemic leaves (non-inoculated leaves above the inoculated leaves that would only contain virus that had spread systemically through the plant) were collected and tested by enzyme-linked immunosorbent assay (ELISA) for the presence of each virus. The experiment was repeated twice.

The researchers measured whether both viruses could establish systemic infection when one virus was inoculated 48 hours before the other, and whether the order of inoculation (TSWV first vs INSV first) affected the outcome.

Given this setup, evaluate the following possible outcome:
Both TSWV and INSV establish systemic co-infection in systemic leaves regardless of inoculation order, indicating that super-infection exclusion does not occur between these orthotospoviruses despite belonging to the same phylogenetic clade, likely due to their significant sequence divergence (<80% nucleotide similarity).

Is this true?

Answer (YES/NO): YES